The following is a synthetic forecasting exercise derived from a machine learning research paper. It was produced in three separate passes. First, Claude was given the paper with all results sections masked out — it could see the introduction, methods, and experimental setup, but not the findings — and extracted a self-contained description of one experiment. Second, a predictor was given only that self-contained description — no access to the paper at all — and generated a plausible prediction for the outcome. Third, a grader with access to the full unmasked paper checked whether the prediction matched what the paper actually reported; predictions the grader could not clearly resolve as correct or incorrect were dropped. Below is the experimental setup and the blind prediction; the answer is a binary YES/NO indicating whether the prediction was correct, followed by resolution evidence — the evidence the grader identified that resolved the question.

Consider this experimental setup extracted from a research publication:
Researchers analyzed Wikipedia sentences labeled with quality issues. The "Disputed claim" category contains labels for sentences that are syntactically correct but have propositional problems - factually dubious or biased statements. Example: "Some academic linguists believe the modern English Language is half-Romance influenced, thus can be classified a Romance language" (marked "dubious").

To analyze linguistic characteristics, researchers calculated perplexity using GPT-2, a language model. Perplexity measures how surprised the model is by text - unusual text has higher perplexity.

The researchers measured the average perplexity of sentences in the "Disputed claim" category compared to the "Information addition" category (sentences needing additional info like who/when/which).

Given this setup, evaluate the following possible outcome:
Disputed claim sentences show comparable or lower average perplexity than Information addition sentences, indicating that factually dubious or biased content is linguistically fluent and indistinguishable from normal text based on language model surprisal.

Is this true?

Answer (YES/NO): NO